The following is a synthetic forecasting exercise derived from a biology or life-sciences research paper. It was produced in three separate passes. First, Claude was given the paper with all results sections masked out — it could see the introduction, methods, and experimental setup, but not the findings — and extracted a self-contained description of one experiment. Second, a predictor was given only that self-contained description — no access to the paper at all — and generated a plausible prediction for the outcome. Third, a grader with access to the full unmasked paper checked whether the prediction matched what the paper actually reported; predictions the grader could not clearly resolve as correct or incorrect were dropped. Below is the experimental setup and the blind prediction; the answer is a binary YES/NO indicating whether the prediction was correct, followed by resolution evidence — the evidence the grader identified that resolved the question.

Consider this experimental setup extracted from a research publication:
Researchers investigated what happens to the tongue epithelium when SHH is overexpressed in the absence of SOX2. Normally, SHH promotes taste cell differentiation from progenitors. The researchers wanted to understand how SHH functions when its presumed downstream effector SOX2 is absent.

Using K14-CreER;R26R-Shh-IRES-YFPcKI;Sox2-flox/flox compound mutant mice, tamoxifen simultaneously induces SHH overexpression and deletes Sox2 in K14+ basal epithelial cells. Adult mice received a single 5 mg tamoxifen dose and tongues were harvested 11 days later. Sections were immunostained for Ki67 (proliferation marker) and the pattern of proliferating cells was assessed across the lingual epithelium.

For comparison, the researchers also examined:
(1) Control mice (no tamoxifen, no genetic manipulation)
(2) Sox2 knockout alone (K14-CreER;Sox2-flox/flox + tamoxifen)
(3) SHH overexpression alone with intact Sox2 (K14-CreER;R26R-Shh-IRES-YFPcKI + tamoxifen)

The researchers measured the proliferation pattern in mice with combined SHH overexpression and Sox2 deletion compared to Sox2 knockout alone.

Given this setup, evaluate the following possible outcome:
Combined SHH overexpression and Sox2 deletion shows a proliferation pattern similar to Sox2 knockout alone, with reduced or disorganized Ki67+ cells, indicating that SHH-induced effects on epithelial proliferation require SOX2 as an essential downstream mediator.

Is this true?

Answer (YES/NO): NO